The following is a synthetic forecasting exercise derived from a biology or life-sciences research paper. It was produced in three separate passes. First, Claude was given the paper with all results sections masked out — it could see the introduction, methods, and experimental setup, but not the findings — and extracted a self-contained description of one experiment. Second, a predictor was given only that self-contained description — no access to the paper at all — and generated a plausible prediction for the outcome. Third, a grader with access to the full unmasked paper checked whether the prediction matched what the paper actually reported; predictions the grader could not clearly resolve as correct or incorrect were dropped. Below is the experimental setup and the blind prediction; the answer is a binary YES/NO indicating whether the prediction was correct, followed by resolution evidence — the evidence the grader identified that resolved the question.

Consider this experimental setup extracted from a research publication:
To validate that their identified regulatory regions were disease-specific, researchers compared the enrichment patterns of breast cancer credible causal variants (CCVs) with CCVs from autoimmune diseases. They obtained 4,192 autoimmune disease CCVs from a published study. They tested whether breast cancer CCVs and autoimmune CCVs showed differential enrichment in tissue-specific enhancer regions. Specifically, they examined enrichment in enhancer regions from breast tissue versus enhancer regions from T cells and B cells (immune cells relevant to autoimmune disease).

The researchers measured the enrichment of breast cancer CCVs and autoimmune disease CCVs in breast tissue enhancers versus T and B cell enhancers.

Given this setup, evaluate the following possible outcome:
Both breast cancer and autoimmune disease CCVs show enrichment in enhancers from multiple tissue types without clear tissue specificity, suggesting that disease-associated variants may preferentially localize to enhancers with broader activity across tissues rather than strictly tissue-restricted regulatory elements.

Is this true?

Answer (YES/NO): NO